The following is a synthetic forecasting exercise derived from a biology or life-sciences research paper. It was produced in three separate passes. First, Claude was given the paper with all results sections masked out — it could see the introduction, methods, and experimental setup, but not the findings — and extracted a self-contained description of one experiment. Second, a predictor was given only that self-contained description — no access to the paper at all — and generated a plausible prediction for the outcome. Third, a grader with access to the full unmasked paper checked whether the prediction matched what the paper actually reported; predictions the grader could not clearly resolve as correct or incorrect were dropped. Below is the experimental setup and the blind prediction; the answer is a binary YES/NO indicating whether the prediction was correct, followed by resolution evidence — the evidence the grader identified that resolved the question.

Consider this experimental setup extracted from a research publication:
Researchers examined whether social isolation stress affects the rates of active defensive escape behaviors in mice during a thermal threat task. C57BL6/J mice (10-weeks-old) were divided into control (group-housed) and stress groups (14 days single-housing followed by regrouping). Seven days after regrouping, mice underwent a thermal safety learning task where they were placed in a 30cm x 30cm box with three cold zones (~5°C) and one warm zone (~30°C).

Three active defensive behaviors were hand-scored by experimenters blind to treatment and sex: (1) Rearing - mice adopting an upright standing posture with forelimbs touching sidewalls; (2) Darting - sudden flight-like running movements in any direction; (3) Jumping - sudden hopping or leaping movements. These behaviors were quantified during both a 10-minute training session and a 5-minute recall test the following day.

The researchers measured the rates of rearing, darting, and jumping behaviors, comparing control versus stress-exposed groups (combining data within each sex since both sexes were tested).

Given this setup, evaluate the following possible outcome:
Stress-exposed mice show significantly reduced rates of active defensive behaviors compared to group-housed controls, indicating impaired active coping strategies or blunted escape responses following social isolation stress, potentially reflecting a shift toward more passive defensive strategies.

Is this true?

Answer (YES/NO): NO